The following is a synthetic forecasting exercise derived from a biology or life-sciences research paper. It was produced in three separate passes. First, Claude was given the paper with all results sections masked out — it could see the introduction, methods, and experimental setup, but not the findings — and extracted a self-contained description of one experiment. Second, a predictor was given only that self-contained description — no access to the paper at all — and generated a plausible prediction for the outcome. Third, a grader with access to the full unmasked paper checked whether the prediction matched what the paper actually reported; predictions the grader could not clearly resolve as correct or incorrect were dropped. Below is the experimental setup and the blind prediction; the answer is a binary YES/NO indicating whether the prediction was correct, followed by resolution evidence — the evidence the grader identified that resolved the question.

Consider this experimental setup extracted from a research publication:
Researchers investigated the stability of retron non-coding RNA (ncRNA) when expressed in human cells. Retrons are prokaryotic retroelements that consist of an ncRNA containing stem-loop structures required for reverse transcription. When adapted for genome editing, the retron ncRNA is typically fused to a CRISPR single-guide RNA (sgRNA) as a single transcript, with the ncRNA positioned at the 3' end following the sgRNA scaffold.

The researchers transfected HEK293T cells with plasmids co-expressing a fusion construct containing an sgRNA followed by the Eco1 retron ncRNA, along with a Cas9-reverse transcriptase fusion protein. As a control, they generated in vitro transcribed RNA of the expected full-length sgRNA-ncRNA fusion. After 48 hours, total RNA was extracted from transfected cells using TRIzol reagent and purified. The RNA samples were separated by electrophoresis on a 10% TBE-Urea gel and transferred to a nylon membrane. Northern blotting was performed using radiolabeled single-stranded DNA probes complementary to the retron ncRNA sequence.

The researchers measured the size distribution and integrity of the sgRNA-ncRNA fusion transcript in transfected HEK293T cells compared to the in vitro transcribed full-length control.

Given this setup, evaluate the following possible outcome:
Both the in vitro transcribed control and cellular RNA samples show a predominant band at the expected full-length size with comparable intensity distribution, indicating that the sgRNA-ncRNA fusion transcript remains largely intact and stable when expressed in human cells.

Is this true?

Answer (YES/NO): NO